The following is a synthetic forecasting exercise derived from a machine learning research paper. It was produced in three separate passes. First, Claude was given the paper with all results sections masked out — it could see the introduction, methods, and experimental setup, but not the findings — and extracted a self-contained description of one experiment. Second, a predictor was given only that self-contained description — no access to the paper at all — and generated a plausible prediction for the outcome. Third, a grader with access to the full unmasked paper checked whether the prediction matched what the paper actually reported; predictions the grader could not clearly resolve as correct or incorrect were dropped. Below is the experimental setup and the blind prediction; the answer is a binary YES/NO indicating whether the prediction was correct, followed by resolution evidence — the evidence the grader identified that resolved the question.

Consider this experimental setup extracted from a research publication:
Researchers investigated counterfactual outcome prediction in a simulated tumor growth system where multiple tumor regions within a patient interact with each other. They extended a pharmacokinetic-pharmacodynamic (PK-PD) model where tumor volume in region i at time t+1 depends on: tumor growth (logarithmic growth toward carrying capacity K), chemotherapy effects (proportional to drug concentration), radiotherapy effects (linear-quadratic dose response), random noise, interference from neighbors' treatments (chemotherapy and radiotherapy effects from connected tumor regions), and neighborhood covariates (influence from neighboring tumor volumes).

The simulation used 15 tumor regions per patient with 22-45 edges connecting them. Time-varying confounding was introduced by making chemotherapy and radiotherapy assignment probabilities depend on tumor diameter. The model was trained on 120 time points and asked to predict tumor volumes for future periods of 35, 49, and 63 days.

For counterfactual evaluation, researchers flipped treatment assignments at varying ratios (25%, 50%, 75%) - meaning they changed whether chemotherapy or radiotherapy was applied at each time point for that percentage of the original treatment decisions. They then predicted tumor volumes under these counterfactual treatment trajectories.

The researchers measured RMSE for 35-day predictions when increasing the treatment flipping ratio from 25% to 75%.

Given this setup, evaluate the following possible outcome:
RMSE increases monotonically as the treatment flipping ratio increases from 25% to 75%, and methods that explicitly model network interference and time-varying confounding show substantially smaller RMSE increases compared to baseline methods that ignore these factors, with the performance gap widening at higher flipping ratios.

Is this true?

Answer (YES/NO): NO